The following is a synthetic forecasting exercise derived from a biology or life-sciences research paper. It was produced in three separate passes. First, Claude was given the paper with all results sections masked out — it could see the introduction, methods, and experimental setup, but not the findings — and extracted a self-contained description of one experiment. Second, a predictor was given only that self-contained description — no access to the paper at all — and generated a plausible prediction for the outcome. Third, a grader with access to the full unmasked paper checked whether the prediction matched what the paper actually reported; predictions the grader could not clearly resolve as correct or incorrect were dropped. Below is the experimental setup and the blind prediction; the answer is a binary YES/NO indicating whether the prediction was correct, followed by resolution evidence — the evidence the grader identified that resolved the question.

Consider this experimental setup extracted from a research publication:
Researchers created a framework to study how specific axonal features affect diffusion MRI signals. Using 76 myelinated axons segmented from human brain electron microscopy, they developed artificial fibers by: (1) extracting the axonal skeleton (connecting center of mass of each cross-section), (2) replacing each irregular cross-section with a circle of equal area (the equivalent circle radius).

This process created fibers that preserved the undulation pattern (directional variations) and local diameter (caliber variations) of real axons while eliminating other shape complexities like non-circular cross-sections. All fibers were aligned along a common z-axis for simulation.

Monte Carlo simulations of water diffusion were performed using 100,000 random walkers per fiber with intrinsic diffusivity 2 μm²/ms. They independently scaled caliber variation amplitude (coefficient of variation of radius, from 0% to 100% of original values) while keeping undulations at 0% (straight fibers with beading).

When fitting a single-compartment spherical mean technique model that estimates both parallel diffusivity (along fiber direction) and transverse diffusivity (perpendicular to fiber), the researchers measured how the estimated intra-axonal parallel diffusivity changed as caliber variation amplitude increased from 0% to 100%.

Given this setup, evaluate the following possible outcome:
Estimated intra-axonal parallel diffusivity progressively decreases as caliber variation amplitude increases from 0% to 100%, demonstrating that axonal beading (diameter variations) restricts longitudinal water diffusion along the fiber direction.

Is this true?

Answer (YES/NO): YES